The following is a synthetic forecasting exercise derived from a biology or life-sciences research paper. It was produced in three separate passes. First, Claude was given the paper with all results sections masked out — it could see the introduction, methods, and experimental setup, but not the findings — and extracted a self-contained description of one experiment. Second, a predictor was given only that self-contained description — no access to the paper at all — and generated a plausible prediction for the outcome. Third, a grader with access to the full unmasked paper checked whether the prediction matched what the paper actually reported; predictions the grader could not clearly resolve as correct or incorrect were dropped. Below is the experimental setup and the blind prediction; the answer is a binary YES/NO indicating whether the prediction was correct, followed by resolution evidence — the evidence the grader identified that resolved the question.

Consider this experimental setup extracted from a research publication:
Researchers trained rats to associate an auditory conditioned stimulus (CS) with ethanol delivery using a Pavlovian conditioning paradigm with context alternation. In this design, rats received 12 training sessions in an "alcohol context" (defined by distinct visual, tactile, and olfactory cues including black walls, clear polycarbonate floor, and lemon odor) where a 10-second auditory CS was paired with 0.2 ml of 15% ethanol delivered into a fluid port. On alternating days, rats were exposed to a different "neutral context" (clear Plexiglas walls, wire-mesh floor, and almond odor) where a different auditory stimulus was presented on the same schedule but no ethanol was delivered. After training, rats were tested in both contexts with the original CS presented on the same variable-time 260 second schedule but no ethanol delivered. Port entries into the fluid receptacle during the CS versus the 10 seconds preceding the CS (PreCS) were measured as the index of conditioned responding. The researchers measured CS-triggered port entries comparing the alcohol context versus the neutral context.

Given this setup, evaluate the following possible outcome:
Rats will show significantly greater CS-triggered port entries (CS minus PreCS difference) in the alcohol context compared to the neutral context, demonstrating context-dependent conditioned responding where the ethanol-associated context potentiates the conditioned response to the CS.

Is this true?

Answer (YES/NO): YES